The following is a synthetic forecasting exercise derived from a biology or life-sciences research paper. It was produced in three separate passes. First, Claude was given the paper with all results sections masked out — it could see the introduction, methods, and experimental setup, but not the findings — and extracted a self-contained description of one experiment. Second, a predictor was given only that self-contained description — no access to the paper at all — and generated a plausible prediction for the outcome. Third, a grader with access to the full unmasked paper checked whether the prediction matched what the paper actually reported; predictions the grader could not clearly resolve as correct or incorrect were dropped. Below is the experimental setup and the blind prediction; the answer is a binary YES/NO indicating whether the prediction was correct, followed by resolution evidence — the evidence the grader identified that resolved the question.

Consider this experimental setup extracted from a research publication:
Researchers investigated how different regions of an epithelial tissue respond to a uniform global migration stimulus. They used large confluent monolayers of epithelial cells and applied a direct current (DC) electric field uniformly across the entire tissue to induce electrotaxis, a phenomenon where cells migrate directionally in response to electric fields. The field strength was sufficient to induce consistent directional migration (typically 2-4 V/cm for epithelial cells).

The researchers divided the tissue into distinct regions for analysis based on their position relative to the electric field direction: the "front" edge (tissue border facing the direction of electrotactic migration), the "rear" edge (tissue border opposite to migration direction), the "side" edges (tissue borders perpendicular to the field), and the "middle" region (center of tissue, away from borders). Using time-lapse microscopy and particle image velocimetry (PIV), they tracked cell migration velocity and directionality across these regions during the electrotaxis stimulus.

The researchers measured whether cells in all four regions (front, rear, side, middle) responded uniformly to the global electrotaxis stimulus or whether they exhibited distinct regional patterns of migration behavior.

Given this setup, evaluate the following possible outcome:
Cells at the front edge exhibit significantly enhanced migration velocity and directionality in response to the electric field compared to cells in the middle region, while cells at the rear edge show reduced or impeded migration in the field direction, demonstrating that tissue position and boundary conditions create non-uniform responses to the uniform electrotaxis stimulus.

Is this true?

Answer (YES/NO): NO